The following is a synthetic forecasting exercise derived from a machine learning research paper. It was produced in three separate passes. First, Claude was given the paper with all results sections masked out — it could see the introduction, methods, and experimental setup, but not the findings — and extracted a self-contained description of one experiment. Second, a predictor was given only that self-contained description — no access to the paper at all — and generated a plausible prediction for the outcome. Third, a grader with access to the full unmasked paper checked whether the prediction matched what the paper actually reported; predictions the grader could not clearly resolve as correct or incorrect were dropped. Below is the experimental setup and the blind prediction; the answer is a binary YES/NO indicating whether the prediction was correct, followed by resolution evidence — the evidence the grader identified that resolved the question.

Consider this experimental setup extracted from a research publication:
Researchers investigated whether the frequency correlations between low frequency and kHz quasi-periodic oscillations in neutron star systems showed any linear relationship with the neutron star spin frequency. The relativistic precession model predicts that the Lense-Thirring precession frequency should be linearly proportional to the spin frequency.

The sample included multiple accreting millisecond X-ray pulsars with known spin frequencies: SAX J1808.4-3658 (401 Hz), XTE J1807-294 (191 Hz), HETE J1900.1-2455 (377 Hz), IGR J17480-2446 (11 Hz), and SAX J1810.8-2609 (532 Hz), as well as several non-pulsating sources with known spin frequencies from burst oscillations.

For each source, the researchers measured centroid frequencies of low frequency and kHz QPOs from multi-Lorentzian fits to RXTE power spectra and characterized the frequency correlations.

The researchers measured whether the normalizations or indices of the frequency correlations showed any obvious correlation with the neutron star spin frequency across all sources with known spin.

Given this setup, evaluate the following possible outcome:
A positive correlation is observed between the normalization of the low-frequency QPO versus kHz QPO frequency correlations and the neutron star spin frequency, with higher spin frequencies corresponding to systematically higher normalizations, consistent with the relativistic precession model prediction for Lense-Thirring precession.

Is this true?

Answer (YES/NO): NO